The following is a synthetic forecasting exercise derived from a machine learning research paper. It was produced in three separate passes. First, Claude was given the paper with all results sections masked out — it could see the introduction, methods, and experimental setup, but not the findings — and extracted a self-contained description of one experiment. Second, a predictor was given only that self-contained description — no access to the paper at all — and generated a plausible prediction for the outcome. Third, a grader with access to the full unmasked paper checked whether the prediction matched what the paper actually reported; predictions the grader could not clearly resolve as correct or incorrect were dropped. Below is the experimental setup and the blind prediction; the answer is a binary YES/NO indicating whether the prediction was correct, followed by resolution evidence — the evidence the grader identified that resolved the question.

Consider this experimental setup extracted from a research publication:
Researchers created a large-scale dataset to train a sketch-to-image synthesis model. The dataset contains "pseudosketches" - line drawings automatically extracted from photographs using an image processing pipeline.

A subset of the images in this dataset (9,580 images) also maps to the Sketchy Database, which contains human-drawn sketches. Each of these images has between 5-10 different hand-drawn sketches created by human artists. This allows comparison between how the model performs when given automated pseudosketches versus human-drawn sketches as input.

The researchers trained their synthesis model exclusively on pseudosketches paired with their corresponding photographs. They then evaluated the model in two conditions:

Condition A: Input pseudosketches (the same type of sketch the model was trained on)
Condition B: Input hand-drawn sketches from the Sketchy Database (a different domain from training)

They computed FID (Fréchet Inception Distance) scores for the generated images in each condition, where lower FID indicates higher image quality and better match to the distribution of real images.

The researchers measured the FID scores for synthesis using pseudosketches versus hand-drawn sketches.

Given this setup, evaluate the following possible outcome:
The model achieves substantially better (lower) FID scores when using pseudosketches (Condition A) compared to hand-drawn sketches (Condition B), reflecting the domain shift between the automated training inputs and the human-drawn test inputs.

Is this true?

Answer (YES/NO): YES